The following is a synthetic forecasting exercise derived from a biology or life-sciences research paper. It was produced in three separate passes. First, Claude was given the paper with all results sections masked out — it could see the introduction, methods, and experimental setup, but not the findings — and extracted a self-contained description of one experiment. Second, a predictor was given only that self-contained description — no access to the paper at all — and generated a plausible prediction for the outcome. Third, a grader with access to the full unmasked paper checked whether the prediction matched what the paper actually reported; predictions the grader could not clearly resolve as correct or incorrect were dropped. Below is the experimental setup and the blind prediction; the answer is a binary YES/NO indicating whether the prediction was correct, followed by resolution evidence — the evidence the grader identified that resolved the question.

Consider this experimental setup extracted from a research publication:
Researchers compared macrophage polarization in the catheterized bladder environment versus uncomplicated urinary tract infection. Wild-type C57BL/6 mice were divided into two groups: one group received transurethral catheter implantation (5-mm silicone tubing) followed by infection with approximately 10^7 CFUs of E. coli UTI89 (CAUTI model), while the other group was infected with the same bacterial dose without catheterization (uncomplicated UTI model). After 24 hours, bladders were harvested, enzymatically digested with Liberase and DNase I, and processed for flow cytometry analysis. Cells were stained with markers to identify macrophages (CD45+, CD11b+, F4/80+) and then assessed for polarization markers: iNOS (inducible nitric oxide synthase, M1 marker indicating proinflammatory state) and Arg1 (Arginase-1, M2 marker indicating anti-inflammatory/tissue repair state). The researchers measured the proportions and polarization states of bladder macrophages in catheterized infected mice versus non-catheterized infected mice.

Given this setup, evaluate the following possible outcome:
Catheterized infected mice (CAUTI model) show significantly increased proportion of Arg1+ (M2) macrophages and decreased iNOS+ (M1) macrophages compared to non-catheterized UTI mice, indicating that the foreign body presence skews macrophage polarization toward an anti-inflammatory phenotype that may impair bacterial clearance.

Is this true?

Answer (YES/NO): YES